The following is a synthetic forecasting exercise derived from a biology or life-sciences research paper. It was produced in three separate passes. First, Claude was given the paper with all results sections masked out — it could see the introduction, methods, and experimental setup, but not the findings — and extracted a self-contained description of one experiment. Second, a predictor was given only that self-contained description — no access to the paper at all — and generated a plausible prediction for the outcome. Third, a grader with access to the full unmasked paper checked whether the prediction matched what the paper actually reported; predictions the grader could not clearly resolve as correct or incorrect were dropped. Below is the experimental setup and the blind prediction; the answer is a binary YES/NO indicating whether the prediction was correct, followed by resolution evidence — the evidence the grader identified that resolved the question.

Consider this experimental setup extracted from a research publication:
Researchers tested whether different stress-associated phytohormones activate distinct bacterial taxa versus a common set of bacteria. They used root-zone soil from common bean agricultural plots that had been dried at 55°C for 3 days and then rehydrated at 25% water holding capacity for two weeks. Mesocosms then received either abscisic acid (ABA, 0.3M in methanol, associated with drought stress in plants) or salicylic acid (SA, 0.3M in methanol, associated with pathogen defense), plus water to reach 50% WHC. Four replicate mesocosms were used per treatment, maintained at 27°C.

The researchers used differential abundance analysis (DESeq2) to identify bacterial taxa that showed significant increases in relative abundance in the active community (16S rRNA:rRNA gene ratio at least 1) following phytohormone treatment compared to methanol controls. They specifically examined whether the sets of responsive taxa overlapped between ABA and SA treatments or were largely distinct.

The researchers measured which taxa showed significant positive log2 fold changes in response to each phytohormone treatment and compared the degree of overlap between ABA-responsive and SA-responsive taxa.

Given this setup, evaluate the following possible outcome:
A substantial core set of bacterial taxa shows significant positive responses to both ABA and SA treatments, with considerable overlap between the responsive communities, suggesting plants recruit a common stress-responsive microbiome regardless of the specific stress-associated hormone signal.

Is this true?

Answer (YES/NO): NO